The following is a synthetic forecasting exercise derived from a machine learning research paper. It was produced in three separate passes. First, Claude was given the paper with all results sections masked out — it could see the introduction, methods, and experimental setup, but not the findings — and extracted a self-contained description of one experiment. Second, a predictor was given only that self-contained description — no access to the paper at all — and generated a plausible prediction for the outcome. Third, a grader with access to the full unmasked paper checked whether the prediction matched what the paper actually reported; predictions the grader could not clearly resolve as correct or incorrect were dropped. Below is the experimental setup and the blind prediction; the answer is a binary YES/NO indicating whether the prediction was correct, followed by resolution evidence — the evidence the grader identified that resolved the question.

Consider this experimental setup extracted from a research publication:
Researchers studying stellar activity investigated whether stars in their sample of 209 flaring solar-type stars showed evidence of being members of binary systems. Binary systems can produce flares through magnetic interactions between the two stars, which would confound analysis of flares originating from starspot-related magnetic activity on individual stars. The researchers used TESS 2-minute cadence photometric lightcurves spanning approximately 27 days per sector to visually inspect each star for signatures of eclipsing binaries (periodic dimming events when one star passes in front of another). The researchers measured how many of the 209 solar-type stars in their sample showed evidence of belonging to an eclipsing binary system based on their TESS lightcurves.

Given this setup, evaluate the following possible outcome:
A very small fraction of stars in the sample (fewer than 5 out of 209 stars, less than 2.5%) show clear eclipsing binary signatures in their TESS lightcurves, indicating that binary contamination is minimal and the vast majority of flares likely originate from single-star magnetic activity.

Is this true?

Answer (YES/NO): YES